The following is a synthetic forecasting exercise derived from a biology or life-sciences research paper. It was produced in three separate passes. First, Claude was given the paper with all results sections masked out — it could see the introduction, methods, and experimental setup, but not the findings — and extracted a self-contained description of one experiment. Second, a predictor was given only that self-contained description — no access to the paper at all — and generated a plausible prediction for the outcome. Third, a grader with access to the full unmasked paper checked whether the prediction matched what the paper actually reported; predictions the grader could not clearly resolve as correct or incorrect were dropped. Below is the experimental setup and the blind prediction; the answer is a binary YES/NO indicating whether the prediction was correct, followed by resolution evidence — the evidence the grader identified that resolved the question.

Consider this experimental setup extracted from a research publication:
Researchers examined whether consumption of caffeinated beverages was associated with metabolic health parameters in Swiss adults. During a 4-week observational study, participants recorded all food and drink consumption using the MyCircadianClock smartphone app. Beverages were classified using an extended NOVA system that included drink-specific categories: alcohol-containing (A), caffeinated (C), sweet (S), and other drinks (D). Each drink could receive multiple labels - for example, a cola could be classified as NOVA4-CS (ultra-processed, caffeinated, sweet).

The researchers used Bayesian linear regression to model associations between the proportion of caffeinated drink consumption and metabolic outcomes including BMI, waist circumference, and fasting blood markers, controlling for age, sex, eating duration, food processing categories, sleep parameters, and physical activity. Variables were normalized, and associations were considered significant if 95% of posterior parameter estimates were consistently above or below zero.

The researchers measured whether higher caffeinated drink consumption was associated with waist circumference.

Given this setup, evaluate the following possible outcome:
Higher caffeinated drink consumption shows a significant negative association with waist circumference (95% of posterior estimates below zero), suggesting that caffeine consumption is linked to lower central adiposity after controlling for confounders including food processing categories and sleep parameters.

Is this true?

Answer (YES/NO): NO